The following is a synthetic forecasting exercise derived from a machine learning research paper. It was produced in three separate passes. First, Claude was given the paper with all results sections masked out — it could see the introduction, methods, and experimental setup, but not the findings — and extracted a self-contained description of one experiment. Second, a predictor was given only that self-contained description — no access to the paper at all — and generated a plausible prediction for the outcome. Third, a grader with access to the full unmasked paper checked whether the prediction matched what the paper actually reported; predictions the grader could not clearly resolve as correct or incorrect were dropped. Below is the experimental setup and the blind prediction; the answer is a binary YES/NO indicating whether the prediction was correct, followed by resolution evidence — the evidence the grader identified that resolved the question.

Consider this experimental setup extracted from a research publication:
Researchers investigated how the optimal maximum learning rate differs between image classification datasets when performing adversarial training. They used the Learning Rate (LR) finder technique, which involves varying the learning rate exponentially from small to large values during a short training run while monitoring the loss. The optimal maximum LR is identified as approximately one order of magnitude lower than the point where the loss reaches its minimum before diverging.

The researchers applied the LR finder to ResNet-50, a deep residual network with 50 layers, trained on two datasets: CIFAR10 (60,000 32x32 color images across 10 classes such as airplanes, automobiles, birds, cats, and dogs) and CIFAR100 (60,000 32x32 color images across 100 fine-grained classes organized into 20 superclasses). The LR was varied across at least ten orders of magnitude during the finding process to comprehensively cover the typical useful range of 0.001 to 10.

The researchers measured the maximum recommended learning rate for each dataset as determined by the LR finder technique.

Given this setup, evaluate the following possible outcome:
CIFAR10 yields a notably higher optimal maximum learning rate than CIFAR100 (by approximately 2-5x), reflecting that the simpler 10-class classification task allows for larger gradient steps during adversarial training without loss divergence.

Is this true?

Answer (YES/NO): NO